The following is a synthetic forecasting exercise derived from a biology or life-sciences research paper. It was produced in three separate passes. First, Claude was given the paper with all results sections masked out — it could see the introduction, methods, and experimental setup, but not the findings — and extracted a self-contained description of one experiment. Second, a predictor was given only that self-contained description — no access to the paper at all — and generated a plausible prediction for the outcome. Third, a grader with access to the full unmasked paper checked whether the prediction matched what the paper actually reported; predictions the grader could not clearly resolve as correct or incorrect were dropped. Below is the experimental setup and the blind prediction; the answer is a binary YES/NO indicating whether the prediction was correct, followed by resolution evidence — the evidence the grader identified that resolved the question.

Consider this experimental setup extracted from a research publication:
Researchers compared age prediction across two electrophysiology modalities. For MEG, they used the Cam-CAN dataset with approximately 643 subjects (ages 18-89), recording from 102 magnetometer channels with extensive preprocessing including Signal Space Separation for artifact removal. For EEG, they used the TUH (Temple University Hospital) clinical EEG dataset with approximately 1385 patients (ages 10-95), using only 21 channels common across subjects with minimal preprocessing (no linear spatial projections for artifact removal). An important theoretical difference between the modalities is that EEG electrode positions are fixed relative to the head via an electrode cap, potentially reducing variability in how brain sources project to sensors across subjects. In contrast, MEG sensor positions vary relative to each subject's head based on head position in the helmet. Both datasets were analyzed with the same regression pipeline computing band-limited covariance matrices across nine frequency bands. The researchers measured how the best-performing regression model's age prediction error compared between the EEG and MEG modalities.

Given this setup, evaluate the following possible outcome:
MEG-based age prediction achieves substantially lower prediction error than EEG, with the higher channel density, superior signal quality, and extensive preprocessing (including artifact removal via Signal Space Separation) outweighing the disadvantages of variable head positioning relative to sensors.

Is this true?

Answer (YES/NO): NO